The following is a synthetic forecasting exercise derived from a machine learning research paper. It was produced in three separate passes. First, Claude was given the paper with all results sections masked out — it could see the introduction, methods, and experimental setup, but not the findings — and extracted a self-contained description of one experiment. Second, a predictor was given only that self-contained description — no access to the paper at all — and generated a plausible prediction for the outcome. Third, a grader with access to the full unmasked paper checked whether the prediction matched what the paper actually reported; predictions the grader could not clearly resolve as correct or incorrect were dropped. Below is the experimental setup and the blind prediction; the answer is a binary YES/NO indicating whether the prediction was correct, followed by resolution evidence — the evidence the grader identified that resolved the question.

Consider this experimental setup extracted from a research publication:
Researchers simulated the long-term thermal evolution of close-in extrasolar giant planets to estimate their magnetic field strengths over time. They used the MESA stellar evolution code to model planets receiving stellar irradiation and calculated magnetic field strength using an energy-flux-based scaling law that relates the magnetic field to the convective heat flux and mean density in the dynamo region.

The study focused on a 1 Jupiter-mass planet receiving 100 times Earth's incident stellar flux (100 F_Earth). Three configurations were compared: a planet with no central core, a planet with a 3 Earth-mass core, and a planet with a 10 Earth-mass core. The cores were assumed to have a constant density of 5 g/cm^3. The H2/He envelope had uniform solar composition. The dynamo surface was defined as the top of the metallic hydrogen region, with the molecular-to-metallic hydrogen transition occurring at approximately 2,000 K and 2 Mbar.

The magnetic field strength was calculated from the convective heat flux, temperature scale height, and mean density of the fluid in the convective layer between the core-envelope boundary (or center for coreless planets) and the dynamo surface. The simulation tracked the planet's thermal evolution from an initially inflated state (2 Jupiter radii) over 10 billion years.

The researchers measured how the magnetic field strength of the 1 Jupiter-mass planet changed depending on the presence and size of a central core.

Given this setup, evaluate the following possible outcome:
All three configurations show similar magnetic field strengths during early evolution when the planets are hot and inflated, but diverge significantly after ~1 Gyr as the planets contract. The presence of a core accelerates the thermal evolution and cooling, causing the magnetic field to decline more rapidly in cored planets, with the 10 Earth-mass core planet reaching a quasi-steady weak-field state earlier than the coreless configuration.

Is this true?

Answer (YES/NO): NO